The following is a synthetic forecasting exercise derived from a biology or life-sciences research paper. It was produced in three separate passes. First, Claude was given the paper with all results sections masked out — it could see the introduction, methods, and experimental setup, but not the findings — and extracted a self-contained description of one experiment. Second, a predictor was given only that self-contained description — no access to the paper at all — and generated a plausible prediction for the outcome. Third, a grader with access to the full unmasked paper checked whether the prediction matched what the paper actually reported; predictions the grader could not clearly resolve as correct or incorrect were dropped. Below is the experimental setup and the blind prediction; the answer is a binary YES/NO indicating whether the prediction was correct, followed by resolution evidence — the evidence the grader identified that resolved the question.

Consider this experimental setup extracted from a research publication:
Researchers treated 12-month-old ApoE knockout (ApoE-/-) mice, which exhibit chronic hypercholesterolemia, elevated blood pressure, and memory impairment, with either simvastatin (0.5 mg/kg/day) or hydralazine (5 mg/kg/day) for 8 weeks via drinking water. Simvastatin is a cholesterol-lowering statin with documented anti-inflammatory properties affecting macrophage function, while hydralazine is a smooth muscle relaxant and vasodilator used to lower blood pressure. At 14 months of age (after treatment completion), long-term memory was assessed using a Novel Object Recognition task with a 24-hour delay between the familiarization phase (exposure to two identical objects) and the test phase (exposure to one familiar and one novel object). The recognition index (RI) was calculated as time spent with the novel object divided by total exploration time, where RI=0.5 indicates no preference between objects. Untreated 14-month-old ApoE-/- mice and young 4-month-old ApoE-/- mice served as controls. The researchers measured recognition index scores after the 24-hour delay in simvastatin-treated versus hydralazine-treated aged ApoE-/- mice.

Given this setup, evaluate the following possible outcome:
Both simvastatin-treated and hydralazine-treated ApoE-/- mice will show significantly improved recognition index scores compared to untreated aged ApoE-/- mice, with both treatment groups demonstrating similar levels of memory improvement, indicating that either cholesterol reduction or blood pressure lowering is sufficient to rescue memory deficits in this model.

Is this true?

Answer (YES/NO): NO